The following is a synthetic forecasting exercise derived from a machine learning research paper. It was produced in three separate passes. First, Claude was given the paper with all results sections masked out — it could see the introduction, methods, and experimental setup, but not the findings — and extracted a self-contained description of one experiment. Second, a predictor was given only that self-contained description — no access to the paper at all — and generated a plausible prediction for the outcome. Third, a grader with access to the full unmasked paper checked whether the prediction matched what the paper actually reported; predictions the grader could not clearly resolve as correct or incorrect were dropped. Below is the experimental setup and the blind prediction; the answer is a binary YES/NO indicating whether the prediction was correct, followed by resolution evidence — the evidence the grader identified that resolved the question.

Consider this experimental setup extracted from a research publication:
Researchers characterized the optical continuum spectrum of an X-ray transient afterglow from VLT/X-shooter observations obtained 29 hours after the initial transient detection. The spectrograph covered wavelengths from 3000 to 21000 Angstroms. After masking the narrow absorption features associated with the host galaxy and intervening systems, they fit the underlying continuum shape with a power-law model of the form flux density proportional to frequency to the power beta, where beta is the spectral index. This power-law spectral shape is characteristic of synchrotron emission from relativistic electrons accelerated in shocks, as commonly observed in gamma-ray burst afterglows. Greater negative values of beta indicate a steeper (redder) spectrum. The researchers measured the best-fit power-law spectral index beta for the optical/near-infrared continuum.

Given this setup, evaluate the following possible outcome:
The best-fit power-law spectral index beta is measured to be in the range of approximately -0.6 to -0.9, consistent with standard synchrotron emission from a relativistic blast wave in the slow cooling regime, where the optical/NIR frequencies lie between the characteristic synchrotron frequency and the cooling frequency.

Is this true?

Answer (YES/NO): NO